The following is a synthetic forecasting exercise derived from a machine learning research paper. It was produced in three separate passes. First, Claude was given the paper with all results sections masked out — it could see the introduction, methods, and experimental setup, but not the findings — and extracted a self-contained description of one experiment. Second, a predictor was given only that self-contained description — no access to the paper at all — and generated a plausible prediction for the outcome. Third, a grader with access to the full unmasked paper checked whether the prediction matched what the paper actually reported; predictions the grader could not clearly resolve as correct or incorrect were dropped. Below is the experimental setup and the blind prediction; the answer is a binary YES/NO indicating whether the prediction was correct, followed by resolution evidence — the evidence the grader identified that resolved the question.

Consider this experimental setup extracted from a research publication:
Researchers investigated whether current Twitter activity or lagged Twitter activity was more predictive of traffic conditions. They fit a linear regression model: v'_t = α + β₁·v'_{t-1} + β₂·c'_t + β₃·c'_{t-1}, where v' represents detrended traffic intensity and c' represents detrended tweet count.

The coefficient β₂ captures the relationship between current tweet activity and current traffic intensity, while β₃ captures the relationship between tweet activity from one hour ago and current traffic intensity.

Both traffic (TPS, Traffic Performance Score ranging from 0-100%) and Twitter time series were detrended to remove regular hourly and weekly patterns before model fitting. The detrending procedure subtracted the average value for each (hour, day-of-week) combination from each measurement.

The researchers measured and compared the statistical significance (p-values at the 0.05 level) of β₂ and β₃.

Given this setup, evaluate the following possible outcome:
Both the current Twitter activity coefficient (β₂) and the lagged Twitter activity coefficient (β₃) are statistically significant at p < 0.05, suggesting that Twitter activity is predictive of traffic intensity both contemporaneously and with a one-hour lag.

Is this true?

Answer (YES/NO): NO